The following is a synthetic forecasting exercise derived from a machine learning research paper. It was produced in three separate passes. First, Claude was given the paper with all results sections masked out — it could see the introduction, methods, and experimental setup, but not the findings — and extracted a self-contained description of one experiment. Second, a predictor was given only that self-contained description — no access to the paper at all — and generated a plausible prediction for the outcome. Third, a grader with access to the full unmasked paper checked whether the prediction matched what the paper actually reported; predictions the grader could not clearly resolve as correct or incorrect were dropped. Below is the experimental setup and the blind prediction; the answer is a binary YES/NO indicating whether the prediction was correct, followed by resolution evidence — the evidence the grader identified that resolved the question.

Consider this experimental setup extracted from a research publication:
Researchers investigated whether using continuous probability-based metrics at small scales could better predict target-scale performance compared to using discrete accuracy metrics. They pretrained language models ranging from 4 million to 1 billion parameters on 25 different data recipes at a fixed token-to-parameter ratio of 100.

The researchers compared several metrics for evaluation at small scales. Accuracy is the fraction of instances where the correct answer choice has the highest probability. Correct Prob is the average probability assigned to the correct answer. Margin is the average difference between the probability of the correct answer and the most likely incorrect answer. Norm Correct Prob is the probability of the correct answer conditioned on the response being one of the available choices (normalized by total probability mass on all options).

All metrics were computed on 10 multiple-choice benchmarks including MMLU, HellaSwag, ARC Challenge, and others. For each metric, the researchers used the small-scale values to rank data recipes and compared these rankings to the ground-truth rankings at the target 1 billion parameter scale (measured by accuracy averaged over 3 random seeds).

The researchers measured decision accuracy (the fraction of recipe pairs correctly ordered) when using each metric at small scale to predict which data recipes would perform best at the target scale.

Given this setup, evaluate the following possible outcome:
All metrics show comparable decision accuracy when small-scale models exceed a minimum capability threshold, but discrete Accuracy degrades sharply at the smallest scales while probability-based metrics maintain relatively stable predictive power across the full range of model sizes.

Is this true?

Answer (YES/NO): NO